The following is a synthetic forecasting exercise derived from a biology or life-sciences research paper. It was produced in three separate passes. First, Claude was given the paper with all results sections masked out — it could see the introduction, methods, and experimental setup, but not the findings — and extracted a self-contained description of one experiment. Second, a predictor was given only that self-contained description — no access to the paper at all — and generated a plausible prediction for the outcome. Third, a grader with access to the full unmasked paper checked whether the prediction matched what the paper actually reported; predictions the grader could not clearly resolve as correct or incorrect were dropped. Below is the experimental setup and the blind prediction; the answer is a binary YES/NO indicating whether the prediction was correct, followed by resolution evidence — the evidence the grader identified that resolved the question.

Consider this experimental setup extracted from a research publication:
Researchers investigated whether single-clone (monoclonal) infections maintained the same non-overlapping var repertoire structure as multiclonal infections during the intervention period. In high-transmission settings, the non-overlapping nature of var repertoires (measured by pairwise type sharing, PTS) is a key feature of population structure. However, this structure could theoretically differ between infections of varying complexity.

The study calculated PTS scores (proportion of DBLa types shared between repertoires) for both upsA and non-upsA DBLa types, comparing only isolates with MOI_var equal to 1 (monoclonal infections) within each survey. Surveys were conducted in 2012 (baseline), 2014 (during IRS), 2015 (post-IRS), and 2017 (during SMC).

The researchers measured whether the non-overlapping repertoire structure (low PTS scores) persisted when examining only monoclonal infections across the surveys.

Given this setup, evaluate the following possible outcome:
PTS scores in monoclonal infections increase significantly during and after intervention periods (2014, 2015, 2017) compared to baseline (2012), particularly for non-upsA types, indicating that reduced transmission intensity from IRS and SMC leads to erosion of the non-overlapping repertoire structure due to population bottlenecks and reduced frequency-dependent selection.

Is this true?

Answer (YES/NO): NO